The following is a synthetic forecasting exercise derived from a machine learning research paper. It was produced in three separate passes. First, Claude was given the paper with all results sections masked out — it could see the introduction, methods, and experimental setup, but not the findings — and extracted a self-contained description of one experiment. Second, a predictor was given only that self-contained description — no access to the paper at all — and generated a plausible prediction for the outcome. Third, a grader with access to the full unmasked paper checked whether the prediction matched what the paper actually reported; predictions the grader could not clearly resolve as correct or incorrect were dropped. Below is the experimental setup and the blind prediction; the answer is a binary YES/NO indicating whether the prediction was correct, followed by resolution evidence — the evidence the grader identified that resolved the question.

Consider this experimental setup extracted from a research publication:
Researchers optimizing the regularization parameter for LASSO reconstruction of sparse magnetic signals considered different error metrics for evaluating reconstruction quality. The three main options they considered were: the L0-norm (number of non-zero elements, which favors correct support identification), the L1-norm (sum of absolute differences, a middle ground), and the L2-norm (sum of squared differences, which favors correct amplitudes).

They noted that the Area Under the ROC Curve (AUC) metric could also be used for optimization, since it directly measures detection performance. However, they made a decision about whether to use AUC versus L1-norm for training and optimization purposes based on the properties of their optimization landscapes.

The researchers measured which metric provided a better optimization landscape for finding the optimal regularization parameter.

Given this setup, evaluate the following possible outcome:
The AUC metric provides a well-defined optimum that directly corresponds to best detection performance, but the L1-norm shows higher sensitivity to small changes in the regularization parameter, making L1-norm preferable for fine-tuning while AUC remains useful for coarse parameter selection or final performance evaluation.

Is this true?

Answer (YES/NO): NO